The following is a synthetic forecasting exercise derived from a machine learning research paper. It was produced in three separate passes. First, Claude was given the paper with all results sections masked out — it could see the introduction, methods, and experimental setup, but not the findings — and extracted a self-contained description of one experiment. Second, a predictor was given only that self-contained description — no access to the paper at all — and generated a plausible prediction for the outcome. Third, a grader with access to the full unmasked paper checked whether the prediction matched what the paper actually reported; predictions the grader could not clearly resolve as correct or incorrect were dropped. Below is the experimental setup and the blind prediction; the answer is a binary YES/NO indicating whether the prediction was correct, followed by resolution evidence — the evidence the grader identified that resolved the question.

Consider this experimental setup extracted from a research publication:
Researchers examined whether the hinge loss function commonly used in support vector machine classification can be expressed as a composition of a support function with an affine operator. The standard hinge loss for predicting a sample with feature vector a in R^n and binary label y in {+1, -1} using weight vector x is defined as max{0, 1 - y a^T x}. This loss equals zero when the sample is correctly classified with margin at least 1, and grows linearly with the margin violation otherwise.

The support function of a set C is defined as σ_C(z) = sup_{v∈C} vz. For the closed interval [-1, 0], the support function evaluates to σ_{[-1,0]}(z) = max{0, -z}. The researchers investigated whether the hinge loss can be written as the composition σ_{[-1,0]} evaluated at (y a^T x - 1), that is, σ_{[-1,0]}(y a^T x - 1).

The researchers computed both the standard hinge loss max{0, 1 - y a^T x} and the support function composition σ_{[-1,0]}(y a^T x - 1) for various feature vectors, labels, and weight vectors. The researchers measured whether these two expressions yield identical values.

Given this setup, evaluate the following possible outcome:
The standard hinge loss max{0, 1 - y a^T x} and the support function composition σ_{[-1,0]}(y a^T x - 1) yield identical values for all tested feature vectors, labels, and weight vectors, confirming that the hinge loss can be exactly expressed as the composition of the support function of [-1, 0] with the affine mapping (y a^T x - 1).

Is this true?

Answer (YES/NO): YES